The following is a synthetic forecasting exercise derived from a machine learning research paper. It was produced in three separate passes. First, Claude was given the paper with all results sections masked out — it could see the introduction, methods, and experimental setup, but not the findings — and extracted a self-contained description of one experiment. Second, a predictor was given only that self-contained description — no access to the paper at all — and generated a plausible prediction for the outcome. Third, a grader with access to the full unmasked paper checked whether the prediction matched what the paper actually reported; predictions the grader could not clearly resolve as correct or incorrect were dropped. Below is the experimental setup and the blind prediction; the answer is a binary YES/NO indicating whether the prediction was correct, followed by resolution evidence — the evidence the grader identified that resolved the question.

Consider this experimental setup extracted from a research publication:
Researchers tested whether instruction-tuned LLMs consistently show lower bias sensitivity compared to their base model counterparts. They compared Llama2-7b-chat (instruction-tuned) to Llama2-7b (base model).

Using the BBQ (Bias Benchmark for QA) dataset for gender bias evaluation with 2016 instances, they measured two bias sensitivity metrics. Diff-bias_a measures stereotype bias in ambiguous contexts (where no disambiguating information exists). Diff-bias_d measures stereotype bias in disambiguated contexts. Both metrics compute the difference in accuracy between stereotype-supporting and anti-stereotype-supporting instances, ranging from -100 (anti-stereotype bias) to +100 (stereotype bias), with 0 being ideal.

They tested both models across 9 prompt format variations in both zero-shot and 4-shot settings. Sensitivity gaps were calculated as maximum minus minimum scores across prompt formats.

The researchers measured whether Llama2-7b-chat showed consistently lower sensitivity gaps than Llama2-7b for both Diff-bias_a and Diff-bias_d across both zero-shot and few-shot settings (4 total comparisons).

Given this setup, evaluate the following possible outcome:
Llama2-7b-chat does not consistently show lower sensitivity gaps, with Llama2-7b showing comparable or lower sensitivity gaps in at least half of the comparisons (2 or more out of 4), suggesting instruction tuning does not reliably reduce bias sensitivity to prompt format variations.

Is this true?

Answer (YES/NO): NO